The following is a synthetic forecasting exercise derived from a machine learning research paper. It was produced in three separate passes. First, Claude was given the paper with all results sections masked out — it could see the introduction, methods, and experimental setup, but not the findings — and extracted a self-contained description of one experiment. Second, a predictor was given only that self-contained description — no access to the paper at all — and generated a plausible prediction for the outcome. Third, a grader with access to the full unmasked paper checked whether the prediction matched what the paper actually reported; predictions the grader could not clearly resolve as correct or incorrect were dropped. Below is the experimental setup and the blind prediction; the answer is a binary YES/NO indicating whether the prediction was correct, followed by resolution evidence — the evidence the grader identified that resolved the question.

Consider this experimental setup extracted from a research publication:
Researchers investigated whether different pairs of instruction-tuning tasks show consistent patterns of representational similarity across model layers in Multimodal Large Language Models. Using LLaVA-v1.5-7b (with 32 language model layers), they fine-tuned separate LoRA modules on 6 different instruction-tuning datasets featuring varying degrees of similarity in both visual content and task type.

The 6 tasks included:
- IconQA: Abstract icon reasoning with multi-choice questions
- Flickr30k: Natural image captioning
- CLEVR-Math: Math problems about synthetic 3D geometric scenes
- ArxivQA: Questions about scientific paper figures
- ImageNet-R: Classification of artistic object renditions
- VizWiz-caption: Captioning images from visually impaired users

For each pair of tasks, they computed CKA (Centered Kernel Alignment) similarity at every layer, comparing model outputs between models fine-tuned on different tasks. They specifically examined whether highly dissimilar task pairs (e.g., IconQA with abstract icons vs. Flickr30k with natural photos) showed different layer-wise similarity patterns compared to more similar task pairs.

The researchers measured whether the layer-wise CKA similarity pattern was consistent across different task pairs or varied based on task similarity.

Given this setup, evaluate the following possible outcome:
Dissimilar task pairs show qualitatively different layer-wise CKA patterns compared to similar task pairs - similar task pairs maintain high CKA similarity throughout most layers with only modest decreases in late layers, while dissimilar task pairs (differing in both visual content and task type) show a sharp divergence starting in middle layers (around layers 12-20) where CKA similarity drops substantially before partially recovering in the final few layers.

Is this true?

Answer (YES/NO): NO